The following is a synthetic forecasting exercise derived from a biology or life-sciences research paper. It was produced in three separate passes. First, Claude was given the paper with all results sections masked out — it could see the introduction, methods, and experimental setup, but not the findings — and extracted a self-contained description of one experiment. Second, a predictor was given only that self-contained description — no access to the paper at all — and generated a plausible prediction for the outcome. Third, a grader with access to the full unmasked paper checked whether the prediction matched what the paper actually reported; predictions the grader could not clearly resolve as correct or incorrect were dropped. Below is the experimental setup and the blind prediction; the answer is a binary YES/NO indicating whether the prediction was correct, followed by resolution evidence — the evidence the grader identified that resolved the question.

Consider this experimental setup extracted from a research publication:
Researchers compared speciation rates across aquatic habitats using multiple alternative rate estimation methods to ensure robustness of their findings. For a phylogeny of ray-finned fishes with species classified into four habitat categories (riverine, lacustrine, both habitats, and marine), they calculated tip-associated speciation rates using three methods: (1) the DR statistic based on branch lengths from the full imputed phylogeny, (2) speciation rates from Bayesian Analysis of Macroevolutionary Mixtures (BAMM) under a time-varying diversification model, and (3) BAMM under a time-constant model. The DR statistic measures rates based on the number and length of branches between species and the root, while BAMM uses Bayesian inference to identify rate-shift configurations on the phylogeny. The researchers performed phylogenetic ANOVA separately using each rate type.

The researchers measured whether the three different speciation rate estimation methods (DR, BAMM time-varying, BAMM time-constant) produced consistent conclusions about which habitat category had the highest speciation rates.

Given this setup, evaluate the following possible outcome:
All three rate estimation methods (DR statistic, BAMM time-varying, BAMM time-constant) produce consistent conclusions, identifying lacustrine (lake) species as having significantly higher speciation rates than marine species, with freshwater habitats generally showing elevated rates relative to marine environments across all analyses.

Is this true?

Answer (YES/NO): NO